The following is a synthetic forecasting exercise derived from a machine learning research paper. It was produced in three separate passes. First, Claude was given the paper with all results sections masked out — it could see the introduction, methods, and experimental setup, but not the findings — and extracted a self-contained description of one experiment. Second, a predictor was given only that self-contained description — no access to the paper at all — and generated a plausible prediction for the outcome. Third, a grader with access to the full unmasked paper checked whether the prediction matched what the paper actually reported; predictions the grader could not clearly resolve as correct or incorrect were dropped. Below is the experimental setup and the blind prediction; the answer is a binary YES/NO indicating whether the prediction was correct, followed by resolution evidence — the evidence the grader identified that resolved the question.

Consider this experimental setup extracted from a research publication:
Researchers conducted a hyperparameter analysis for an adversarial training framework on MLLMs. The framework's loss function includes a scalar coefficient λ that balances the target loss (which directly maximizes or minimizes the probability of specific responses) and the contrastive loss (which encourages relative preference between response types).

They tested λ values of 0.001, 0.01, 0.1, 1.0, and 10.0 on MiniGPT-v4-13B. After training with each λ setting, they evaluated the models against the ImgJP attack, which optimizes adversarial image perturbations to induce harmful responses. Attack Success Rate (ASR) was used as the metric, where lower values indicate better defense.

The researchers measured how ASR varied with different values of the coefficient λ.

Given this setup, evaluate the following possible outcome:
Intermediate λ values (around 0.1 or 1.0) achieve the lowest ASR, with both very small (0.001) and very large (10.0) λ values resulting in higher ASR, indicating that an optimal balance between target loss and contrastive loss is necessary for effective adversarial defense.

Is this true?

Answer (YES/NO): NO